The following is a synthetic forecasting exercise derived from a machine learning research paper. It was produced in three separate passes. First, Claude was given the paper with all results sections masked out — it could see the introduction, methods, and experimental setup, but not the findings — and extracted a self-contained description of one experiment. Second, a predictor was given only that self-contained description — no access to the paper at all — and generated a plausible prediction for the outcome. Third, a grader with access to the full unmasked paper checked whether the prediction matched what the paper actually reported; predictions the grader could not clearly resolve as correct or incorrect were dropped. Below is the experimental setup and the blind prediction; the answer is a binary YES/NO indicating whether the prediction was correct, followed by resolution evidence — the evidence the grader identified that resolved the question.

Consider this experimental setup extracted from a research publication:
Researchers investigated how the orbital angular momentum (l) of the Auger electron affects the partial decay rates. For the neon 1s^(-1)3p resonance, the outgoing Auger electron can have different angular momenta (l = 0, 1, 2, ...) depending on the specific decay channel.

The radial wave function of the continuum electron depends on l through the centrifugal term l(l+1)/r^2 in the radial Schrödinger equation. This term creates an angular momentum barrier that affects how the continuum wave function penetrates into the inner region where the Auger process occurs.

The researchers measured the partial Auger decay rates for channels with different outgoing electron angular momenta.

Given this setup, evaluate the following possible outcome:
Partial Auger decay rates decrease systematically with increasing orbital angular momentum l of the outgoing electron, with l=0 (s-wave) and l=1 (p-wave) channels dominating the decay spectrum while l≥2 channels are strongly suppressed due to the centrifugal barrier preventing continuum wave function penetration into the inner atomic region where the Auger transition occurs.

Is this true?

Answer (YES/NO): NO